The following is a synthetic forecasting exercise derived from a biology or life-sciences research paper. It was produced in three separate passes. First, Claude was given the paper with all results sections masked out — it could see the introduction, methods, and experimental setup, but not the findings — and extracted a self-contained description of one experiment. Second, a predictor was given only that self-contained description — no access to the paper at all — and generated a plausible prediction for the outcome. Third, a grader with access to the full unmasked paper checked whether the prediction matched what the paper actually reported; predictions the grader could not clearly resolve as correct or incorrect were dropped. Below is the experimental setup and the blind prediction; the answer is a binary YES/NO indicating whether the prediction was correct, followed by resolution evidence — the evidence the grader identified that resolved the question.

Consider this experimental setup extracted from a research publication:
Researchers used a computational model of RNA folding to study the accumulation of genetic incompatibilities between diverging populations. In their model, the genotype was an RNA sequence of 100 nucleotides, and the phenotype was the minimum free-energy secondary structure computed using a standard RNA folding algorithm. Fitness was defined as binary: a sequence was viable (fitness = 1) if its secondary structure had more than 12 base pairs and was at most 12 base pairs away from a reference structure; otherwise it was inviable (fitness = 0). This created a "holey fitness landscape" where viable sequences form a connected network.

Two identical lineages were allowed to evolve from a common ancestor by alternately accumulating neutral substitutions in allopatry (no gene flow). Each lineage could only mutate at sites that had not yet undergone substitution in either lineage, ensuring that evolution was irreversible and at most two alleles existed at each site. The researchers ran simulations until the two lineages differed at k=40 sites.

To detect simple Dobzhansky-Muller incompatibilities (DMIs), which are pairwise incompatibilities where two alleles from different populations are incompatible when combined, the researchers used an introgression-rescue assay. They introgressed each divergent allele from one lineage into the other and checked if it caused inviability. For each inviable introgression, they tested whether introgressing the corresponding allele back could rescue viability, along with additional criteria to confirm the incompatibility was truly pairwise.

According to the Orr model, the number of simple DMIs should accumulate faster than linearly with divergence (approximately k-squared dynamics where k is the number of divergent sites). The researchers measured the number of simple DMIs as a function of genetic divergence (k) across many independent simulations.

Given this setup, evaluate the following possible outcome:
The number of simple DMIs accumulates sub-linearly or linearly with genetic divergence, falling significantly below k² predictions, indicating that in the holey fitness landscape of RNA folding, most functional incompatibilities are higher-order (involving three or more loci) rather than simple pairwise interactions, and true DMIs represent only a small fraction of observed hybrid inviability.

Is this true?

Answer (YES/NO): YES